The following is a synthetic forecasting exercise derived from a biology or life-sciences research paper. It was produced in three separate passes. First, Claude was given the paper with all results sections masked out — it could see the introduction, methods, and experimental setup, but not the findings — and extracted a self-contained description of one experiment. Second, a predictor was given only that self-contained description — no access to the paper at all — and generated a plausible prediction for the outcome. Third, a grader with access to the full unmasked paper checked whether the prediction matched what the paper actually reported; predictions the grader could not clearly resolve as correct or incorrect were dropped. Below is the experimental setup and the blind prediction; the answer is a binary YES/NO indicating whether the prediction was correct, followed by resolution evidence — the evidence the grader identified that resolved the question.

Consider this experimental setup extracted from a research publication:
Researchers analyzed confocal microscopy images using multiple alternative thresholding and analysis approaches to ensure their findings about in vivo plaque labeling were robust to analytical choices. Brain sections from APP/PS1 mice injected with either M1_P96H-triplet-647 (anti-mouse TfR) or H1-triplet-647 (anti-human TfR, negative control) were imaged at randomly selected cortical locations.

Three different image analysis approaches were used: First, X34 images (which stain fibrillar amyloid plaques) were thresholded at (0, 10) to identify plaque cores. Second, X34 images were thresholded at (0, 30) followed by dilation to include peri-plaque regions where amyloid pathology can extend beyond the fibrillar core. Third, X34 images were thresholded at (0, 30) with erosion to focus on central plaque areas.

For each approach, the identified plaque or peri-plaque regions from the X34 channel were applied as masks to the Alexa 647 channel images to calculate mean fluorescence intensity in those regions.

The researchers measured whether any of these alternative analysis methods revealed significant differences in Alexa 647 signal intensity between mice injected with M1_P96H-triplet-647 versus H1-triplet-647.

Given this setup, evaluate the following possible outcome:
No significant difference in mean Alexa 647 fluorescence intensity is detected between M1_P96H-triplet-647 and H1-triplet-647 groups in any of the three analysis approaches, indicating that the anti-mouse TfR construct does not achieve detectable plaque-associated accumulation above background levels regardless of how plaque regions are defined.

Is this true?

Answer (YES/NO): YES